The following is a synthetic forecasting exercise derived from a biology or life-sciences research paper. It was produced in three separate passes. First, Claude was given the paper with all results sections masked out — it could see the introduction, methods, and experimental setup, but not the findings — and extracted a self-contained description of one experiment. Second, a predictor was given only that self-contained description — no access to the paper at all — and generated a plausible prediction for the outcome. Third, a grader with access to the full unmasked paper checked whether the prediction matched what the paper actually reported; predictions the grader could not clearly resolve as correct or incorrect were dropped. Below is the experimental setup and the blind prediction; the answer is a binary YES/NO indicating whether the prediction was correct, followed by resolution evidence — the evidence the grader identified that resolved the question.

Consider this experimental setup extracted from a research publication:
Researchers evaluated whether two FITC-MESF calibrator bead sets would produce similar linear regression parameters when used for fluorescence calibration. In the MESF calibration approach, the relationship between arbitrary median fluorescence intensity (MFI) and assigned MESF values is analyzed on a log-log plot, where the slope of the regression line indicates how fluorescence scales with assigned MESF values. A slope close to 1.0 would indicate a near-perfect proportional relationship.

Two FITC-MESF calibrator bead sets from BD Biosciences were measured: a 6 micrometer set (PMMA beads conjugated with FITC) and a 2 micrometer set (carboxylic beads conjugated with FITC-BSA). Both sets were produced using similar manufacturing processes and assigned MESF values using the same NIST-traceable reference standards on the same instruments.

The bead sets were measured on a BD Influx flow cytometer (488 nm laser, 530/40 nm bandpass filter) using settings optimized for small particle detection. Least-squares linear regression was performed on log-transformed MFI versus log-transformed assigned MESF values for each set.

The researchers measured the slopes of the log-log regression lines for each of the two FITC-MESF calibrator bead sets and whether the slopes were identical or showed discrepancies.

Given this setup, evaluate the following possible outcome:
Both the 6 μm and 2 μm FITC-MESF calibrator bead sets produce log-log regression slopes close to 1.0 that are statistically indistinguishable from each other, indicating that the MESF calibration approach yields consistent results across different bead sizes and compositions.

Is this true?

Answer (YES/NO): NO